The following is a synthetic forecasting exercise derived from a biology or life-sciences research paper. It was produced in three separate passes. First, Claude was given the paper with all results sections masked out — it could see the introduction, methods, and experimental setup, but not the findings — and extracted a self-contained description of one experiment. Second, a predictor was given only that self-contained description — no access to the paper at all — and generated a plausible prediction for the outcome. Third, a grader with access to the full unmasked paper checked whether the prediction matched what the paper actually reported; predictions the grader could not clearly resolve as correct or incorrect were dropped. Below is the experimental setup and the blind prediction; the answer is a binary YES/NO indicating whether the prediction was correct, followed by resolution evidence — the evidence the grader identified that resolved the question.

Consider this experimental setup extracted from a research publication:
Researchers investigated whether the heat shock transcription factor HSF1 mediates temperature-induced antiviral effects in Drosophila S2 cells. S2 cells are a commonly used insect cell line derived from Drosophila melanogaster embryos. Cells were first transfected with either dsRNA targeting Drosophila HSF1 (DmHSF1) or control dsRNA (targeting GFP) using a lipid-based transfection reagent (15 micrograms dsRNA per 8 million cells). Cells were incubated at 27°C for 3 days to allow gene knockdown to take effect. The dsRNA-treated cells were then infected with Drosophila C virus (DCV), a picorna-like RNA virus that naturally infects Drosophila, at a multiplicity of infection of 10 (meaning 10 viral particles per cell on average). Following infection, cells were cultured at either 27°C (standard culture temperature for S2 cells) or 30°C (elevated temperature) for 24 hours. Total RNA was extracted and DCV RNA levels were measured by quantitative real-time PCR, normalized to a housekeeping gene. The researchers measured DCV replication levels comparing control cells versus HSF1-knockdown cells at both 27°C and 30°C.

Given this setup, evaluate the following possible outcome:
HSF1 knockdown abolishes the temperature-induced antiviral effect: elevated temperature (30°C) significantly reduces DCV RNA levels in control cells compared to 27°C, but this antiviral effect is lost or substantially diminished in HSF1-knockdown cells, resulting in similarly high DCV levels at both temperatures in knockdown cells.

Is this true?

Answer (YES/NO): YES